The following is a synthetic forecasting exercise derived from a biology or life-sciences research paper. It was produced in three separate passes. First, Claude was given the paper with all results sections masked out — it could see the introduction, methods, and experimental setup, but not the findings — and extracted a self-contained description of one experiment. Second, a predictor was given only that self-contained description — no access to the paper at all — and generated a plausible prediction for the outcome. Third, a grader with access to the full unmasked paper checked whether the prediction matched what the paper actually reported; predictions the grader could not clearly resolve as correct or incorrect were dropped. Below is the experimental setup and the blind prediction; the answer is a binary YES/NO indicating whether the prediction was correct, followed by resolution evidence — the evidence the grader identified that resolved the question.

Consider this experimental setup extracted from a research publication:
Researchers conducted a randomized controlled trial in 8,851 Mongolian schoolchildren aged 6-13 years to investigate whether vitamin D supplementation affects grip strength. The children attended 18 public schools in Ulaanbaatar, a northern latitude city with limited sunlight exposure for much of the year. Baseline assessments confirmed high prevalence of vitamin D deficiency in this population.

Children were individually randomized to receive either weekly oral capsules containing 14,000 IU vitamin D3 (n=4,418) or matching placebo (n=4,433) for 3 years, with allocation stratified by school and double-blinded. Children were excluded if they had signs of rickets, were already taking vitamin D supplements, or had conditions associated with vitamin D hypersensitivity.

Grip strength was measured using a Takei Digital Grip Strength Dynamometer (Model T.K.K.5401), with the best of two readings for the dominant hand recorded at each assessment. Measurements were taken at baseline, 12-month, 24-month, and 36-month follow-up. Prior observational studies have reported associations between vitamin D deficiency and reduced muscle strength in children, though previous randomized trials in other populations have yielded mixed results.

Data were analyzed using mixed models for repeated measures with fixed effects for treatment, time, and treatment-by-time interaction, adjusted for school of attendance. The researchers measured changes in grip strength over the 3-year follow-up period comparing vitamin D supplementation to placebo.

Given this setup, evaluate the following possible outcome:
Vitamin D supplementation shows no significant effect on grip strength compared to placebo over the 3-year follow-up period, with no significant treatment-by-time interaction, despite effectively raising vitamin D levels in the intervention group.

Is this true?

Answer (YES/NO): YES